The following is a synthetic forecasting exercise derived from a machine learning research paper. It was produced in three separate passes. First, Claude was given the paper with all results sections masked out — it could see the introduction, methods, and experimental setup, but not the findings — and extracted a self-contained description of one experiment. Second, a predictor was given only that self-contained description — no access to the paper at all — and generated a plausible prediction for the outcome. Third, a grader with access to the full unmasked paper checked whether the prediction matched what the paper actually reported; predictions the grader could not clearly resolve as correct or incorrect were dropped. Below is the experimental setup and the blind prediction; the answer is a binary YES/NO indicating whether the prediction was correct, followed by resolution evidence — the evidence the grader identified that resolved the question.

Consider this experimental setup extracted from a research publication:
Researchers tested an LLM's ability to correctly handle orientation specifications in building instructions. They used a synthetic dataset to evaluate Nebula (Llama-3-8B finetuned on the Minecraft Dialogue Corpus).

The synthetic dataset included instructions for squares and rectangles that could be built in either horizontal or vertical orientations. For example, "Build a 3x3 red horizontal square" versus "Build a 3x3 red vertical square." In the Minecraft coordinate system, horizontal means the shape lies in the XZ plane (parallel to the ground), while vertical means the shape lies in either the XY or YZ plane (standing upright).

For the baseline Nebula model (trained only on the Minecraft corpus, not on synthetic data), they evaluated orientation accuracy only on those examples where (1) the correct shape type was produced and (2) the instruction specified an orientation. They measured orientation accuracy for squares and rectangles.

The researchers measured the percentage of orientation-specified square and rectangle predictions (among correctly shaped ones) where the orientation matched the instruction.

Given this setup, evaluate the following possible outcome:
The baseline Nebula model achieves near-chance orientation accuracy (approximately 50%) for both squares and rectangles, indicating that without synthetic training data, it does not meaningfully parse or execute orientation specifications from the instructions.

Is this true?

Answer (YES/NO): NO